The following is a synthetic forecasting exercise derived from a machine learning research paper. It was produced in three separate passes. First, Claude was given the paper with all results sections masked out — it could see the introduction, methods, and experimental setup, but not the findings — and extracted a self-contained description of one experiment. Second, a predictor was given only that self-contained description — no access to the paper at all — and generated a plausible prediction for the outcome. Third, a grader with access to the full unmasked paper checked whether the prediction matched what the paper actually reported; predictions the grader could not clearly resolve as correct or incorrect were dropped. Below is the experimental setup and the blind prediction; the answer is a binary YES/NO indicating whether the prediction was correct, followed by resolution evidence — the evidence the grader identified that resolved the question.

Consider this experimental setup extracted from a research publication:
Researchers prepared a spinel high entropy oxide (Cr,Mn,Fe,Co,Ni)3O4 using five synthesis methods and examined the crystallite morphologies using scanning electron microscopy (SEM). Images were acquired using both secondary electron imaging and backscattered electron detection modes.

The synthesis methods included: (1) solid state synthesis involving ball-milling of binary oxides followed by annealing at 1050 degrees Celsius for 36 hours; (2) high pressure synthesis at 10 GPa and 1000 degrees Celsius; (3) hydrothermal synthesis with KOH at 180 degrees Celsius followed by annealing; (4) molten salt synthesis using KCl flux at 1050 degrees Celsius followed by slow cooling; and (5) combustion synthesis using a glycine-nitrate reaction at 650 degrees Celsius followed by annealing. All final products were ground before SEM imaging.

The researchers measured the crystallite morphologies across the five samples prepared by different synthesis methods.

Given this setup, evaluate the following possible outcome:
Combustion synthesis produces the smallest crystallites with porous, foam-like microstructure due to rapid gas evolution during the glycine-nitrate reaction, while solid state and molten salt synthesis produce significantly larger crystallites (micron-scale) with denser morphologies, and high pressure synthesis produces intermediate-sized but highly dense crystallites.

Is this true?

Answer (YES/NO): NO